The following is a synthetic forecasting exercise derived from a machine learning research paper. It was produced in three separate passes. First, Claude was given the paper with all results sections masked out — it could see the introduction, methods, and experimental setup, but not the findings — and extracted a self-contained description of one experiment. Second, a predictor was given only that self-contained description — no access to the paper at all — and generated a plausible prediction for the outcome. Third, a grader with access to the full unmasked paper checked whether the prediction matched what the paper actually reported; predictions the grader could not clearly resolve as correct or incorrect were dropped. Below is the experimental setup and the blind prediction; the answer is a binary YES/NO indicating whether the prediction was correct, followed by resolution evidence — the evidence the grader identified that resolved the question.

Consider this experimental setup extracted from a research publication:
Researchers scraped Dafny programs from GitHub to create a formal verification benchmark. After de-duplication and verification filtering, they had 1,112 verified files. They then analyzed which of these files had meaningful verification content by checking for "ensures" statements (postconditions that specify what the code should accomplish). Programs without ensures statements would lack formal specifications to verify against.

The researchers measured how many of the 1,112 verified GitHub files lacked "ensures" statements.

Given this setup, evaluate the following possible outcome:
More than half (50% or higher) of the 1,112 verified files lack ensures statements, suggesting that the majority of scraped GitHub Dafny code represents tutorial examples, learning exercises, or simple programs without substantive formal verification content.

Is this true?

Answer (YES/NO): NO